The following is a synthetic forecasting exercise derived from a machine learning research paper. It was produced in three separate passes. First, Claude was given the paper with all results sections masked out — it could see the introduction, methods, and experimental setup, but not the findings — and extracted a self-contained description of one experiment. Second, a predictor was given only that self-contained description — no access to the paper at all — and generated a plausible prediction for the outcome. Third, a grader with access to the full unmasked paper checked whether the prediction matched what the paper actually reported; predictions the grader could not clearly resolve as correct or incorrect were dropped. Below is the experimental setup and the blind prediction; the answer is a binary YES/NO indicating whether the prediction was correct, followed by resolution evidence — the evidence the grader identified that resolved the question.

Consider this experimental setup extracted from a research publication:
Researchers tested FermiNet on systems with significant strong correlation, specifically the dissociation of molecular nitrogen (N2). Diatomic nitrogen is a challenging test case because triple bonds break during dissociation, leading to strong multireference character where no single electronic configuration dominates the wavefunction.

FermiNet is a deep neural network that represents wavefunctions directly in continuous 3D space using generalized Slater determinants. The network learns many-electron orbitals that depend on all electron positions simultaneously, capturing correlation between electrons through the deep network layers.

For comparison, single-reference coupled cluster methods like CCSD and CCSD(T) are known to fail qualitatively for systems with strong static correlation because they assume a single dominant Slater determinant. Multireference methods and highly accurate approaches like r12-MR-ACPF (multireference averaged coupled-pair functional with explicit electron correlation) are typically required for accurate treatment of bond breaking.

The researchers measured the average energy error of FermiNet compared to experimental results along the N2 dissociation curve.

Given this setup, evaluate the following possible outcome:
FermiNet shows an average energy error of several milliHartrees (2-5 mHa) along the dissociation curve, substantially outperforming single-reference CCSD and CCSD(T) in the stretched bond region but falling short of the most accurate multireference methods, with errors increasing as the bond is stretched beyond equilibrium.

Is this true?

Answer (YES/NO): NO